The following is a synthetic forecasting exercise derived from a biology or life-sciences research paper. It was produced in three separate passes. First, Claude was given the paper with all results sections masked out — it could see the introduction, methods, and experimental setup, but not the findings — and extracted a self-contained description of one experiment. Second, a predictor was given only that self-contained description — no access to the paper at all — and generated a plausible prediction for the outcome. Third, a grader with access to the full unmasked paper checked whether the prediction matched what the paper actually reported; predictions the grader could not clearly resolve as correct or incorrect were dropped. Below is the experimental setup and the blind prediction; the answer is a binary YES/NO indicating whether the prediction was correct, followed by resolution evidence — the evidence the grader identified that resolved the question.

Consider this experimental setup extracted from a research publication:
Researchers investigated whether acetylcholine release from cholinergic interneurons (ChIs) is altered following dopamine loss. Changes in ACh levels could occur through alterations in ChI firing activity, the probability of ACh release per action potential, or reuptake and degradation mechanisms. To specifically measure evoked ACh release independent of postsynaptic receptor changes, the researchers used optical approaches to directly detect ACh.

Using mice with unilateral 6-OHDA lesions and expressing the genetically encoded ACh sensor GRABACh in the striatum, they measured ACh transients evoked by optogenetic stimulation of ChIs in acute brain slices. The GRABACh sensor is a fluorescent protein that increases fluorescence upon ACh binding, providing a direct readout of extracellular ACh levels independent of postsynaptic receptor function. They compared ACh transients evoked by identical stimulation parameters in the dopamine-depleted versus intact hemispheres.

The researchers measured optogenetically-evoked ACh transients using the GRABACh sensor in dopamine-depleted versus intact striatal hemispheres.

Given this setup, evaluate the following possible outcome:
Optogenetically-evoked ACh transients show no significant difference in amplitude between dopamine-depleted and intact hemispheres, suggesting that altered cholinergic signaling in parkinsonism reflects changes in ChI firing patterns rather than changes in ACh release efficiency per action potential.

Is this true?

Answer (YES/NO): NO